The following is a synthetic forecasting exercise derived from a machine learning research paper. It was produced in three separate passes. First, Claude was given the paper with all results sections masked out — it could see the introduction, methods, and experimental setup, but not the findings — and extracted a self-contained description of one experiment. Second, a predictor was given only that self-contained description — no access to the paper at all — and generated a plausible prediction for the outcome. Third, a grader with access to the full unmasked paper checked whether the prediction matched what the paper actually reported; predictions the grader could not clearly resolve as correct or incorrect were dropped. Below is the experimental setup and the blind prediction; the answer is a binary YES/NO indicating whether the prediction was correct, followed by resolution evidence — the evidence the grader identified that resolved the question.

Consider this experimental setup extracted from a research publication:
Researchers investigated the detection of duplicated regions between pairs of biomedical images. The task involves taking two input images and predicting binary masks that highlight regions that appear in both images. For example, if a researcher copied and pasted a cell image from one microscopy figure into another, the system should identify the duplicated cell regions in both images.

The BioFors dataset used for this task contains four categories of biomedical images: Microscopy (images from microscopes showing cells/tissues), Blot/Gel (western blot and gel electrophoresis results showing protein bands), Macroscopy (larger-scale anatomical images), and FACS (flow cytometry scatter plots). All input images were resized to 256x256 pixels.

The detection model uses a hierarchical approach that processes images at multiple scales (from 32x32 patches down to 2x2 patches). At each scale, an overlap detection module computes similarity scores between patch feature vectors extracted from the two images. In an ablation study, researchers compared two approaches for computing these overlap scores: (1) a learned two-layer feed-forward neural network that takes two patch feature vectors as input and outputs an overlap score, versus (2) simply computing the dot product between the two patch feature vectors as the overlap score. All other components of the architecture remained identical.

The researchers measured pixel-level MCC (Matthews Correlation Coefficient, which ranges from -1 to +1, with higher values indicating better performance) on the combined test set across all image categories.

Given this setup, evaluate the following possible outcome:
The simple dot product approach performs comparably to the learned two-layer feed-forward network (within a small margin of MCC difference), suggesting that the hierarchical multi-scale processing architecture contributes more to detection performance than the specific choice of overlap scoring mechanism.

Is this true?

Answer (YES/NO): NO